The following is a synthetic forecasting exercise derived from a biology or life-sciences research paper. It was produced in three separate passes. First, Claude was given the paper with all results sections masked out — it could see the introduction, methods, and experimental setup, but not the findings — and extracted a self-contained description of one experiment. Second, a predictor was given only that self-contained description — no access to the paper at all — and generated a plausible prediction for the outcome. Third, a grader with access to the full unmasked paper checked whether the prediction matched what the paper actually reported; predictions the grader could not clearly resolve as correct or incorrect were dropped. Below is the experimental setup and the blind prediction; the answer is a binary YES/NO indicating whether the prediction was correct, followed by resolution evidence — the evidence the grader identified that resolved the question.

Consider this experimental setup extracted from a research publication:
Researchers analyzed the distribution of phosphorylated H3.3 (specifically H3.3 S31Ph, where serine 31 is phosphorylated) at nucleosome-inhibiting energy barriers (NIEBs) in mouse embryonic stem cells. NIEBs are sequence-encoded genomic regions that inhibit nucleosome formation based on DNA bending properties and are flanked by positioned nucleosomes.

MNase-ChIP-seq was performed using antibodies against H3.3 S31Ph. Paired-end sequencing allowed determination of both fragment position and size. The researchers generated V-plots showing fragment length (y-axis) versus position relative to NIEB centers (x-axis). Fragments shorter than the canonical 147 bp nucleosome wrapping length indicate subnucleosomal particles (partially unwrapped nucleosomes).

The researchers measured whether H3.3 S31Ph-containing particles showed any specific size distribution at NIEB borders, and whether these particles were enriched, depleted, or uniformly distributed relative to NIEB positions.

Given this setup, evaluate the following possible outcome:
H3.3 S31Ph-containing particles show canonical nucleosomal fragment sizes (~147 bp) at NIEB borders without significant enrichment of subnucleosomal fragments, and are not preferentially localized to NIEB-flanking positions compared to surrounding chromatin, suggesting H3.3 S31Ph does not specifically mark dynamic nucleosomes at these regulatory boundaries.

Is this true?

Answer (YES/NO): NO